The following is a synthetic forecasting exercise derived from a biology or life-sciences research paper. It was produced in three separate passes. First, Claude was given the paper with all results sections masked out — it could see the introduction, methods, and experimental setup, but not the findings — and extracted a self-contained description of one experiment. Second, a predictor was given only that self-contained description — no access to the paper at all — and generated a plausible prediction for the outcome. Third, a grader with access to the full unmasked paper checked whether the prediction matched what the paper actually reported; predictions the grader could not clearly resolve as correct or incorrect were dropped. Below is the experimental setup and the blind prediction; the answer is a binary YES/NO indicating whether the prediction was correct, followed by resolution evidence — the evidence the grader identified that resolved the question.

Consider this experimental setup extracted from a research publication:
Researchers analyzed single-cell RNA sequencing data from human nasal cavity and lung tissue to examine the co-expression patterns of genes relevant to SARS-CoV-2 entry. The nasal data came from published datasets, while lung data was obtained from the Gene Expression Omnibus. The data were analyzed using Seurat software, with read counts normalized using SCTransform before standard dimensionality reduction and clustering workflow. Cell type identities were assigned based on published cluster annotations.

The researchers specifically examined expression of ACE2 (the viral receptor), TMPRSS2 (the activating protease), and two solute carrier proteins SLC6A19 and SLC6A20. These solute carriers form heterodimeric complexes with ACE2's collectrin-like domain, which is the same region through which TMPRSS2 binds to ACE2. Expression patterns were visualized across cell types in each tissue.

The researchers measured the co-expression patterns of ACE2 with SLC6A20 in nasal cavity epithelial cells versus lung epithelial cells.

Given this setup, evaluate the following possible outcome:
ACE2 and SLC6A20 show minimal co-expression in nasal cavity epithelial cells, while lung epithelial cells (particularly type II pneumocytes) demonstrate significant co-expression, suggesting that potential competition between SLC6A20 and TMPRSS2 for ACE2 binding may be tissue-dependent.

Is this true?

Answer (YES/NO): NO